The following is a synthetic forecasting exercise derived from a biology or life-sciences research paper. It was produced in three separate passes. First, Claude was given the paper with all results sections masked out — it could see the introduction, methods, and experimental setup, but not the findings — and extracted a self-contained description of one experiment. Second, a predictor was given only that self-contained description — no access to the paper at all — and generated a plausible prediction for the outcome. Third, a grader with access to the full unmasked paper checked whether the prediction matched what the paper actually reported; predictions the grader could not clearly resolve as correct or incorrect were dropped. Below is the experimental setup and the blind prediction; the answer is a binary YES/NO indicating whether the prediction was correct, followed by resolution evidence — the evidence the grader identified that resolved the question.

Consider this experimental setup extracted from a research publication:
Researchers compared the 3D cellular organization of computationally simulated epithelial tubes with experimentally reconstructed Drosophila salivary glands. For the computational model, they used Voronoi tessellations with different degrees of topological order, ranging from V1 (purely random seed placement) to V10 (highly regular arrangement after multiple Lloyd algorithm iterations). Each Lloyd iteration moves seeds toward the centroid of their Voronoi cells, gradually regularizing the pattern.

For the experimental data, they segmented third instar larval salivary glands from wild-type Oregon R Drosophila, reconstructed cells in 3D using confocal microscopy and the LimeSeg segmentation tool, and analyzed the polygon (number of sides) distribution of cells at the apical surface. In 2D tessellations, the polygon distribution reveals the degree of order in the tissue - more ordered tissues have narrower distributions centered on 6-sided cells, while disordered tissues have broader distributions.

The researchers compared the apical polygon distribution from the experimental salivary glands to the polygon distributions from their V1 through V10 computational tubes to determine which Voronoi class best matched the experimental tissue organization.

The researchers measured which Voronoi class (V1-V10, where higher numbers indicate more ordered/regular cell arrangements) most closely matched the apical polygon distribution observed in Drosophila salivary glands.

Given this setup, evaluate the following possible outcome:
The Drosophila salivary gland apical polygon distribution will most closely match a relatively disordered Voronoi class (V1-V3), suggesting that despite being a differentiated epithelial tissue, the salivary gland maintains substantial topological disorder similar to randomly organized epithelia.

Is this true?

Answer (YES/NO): NO